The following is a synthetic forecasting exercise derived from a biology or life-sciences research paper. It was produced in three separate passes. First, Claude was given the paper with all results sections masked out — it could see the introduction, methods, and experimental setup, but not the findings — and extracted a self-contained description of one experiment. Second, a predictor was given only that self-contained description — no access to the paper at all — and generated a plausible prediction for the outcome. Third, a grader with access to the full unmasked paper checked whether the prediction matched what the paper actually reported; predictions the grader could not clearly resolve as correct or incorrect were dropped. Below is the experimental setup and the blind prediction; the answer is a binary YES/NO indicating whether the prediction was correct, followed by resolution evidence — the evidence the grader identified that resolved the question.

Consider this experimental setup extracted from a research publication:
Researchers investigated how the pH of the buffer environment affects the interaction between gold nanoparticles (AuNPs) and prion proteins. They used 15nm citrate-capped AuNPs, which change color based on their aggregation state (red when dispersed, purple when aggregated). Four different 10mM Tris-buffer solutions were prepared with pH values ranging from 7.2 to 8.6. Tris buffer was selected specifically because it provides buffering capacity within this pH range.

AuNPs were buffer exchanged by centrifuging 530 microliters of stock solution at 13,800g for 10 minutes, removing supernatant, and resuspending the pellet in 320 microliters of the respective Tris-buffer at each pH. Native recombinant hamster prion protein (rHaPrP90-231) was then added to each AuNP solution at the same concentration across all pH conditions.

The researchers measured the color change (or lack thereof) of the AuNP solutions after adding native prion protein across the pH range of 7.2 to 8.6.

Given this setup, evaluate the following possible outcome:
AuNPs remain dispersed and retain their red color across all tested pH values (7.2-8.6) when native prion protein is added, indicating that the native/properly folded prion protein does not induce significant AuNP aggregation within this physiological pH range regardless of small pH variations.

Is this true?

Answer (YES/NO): NO